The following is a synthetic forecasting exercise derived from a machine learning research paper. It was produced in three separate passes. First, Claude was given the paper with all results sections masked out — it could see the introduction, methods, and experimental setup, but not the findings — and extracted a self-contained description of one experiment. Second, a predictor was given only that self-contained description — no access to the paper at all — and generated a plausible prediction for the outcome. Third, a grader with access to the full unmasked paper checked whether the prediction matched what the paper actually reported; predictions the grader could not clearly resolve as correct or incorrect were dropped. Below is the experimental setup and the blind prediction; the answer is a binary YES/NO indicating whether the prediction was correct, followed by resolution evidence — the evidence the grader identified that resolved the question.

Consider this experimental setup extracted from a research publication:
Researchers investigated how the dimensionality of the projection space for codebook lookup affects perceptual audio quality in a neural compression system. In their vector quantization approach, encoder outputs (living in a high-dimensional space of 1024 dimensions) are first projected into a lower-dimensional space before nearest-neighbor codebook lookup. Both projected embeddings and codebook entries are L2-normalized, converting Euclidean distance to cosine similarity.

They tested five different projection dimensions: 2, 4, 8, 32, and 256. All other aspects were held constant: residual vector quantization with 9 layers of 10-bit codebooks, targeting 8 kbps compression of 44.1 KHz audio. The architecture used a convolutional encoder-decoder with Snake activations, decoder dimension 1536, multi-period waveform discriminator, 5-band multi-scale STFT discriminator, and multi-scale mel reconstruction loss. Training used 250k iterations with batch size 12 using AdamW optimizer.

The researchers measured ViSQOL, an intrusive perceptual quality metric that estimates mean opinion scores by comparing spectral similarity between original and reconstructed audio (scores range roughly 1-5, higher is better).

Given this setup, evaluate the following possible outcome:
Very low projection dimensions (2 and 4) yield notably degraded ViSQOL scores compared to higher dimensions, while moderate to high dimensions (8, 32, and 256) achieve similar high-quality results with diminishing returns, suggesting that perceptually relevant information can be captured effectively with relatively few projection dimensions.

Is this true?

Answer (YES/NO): NO